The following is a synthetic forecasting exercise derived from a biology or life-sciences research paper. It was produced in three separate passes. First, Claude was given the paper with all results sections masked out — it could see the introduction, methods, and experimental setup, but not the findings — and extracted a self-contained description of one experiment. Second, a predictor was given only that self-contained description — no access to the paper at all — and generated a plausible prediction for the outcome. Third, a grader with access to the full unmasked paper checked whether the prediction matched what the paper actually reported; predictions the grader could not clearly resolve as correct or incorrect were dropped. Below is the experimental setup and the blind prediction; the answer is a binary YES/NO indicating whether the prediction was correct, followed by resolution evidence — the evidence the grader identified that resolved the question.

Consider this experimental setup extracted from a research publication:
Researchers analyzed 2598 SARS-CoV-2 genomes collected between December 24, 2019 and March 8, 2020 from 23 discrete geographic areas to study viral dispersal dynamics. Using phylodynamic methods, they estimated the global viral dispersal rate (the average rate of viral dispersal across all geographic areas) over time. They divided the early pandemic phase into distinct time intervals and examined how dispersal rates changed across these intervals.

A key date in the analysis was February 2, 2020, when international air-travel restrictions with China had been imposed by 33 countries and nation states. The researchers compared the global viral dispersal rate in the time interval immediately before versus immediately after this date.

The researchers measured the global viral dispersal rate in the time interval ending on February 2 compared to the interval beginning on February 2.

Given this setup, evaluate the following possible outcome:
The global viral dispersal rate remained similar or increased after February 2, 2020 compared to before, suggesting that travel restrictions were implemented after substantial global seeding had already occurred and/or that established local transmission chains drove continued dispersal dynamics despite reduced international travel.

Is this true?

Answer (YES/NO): NO